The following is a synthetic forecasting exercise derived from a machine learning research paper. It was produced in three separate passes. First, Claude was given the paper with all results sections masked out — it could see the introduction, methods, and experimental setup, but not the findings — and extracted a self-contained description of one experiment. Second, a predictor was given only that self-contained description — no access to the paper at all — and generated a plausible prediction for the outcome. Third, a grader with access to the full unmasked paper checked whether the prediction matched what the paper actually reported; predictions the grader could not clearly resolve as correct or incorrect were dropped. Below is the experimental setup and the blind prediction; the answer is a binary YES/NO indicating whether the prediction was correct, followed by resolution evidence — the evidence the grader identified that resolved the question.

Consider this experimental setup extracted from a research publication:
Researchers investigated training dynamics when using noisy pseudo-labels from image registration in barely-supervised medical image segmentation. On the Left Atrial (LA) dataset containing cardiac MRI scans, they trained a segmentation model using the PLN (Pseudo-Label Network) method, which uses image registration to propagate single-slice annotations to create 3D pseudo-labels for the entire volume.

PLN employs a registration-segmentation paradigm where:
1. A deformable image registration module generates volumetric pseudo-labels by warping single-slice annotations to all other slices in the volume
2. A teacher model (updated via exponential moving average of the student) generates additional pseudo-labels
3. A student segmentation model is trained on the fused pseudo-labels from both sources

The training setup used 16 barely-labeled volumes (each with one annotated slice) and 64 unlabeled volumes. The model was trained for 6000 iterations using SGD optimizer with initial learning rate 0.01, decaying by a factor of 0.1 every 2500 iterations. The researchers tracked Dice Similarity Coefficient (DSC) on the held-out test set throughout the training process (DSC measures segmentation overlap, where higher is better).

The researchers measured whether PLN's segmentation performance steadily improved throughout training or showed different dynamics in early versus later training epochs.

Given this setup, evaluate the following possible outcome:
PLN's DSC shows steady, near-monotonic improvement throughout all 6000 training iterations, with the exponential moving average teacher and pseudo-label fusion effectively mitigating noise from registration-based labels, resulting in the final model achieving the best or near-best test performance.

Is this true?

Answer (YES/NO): NO